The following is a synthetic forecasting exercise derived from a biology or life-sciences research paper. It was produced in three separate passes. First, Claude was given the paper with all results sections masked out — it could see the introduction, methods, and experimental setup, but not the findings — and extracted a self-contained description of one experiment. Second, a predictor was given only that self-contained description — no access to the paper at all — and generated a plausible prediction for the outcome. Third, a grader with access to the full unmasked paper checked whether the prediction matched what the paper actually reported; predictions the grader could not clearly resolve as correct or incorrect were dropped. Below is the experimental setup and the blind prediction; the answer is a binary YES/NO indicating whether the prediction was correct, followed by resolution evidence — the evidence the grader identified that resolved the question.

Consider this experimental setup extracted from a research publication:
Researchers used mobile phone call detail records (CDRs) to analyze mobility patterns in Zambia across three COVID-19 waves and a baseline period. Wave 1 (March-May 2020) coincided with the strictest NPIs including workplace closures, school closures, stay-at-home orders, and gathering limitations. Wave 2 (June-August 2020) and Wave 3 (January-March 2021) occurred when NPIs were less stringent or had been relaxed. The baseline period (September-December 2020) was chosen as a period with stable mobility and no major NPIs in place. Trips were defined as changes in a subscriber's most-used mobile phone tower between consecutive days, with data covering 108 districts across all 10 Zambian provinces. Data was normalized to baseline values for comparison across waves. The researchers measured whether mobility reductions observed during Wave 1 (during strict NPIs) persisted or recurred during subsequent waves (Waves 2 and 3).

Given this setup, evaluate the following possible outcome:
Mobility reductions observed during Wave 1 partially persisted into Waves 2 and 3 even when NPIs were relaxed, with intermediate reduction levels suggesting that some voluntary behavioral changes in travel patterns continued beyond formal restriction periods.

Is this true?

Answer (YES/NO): NO